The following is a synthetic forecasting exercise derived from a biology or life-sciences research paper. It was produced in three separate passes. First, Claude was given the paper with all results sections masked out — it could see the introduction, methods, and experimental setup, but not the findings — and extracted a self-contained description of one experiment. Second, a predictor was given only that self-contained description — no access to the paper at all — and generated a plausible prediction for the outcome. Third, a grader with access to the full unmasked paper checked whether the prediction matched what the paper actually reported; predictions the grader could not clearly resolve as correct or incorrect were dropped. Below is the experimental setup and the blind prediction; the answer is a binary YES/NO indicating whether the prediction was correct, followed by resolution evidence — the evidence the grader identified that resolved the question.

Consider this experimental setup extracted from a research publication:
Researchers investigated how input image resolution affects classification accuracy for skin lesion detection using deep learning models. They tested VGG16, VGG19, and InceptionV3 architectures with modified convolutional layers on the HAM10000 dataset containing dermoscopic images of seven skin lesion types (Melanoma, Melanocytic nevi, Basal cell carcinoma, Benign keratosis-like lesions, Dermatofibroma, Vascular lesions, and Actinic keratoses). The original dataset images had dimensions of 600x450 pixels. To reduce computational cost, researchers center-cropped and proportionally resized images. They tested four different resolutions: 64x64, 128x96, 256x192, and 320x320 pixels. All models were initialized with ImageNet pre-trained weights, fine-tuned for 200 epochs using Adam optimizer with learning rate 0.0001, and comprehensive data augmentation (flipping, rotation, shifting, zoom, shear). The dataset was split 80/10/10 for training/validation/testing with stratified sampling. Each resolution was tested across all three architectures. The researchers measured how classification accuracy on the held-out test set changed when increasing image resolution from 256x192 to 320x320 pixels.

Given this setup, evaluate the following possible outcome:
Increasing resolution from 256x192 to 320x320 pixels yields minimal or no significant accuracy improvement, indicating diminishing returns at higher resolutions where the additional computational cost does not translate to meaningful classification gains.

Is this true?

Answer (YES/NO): NO